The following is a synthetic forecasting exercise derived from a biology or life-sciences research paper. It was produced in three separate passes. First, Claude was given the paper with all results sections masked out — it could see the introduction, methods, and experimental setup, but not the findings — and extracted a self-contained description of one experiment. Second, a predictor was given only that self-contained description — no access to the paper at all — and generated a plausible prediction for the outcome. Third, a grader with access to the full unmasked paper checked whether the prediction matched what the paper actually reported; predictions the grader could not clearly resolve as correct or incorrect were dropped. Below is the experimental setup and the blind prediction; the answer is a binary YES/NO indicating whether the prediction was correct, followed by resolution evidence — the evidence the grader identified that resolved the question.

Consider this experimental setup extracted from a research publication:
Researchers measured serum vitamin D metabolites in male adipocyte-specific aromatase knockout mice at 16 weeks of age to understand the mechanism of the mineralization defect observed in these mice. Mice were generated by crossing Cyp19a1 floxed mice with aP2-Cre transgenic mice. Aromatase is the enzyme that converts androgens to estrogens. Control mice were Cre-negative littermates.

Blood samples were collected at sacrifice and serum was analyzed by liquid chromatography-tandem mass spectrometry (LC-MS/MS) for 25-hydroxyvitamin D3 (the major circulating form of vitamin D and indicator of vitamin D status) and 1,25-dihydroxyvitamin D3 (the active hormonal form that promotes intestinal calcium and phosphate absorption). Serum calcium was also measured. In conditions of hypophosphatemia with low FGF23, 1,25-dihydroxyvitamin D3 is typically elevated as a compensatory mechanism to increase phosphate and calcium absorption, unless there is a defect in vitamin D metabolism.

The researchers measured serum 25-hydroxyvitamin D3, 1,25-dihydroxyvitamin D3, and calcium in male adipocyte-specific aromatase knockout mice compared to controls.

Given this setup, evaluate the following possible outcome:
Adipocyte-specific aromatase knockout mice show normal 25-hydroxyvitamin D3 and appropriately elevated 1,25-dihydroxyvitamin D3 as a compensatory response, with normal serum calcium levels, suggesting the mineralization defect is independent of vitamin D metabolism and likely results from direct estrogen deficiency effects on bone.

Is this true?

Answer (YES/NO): NO